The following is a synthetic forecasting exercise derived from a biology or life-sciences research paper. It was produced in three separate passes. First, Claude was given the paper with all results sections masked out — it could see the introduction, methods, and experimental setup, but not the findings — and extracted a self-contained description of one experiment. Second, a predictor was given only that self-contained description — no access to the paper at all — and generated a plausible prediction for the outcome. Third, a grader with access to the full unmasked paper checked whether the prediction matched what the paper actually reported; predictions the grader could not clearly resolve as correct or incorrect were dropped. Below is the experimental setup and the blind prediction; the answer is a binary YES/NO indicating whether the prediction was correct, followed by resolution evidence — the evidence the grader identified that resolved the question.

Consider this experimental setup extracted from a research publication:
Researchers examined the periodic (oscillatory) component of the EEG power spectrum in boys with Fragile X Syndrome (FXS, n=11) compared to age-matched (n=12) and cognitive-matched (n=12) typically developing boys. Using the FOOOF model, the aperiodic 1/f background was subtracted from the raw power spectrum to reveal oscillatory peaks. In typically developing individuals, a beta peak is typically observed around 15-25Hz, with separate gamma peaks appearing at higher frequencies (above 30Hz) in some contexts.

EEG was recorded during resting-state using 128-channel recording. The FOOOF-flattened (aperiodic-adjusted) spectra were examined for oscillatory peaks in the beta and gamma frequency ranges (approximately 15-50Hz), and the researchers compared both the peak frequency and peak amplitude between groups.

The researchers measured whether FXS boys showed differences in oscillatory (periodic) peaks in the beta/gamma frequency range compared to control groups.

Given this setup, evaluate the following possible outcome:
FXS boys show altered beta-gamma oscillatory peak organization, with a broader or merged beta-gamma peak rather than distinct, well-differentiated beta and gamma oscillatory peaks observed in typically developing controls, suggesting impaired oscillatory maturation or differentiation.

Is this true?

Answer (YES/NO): NO